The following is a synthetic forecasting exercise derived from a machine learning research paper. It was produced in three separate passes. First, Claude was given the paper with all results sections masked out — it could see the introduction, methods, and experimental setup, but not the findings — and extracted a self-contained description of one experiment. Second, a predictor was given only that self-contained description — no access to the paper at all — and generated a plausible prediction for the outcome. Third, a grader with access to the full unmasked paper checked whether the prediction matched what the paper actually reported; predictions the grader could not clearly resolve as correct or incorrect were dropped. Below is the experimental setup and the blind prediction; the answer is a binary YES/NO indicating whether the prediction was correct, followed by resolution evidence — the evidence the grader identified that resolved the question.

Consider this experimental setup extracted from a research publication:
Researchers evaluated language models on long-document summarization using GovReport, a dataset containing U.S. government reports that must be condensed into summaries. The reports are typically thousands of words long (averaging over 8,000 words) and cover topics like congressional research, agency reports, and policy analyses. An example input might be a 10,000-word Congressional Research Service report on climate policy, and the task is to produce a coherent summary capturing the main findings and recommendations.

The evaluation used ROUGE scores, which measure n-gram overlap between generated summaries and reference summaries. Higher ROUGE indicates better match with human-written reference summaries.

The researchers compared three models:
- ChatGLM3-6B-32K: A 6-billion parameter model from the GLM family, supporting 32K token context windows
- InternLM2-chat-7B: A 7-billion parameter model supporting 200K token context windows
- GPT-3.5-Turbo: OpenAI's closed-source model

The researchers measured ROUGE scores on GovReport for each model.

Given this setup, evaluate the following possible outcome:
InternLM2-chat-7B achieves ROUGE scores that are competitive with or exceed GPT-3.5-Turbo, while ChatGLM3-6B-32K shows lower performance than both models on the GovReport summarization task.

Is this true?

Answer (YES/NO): NO